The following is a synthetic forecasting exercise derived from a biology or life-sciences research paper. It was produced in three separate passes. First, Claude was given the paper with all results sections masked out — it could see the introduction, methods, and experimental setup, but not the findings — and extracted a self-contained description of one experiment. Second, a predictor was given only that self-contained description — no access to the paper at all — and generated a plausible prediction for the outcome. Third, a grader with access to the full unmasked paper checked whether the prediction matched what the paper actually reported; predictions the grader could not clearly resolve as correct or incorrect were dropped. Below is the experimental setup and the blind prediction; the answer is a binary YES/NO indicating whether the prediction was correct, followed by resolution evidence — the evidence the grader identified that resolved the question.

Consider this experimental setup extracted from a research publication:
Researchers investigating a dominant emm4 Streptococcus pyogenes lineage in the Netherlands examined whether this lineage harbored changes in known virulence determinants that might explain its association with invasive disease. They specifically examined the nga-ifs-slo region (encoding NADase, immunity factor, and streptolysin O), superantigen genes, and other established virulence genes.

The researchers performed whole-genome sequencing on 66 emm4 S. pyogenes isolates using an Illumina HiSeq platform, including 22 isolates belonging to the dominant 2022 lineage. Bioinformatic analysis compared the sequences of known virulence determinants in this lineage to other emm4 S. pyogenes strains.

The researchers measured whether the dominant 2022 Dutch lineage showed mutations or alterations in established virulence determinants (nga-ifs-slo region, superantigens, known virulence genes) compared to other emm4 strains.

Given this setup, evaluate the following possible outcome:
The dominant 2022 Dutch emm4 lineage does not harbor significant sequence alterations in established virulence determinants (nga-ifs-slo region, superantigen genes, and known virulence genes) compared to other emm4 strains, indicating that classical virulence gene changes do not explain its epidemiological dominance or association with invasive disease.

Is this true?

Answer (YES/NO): YES